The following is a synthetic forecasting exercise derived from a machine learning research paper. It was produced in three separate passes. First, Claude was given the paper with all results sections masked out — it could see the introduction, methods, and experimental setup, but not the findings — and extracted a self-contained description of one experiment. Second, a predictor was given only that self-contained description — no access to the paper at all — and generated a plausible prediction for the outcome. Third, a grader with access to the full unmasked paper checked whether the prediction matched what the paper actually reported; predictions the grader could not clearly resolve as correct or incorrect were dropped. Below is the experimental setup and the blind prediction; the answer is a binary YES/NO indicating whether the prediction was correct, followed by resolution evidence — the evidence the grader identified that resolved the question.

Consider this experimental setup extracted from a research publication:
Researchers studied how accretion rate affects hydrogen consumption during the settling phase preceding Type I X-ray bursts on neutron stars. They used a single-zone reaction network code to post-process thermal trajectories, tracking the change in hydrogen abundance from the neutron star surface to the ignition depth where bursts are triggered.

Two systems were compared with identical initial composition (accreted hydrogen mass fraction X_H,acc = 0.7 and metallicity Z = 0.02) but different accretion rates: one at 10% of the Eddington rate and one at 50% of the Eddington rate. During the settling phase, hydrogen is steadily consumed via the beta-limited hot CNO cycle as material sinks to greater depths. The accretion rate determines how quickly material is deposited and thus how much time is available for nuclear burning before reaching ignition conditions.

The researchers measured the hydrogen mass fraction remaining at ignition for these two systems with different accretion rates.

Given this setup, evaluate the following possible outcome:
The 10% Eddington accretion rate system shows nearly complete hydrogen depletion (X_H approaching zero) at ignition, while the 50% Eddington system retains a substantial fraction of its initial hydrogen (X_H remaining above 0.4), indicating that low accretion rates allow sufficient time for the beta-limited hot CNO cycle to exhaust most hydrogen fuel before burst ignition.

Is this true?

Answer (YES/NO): NO